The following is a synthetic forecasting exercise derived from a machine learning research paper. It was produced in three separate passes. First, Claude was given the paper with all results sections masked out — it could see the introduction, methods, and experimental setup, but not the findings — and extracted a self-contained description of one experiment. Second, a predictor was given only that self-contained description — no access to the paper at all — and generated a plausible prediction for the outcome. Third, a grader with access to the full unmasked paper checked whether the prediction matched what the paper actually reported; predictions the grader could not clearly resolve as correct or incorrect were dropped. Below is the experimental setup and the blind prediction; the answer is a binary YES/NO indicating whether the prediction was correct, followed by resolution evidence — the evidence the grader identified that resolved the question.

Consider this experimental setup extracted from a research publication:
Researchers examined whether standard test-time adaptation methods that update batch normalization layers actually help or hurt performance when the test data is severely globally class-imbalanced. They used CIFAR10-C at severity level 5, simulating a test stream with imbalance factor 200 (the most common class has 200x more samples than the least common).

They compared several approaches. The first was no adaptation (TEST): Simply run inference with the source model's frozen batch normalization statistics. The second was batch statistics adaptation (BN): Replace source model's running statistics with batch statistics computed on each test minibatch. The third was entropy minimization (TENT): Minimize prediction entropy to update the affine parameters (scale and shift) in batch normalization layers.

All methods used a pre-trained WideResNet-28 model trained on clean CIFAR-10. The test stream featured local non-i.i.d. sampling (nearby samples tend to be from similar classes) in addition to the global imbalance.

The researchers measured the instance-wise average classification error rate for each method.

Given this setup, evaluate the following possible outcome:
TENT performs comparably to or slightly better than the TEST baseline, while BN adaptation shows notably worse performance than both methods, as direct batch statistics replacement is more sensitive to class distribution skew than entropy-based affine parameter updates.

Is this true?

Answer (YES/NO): NO